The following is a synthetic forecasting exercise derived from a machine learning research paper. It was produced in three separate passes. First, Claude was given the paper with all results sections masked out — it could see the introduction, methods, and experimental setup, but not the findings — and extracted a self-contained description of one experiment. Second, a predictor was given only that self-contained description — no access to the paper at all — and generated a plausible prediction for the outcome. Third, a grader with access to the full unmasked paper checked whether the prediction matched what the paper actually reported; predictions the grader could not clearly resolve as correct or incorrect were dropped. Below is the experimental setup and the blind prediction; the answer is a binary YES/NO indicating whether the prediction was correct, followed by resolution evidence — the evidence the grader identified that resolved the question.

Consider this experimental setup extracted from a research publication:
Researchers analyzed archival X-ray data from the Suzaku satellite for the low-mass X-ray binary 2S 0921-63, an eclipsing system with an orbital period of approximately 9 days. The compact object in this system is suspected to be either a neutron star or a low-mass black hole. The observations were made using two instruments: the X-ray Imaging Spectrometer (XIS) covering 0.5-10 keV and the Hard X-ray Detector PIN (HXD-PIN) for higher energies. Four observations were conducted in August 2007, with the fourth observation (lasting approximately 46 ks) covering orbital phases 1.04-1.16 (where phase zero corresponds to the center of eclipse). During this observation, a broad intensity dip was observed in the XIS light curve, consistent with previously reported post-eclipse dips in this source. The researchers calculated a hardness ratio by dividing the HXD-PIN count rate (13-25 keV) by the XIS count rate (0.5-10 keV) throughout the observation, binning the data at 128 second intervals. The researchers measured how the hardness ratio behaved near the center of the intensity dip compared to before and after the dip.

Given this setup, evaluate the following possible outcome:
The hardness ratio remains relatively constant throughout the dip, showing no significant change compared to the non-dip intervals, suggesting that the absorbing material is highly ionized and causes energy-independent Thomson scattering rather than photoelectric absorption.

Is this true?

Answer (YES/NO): NO